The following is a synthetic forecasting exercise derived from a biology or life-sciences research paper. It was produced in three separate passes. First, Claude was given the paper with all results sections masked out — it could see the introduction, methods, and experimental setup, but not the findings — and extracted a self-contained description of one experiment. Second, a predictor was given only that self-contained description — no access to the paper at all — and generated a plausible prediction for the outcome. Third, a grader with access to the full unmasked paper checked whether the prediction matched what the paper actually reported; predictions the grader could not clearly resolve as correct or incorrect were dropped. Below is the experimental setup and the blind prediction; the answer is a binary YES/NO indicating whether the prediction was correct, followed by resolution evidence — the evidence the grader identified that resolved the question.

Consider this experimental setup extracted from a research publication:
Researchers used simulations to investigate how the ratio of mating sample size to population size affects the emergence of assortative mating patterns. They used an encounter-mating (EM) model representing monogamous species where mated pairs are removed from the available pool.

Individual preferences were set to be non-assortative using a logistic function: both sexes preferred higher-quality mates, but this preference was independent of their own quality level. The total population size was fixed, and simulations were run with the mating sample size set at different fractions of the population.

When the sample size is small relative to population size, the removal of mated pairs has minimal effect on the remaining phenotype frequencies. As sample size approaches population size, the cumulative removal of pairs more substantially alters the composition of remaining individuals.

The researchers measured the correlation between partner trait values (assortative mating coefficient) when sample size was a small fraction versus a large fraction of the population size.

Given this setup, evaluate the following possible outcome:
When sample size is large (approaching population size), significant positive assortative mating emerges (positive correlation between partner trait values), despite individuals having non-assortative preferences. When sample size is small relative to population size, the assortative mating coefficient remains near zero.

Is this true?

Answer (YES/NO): YES